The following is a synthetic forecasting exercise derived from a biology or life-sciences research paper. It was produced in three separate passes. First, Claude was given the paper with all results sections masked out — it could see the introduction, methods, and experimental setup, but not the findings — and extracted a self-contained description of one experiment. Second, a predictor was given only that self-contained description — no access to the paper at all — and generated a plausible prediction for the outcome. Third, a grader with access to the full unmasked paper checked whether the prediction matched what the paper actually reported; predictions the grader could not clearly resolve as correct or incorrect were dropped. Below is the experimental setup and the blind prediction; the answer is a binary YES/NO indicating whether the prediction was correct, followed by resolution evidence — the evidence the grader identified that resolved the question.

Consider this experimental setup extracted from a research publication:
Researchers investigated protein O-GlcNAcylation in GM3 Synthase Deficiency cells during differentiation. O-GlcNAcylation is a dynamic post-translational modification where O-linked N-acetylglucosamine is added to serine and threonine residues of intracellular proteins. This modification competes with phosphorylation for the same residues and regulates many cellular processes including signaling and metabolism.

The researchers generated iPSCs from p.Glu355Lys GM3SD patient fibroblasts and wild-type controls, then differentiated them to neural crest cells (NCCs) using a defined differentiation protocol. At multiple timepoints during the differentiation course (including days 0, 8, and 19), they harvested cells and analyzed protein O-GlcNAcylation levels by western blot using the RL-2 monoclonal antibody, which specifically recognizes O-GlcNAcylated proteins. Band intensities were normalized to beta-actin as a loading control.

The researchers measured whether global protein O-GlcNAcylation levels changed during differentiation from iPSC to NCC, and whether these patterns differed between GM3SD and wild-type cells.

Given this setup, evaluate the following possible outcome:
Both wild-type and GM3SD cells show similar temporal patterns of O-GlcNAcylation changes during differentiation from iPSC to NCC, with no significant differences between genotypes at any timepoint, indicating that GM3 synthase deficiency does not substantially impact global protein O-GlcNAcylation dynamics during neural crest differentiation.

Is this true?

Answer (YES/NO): YES